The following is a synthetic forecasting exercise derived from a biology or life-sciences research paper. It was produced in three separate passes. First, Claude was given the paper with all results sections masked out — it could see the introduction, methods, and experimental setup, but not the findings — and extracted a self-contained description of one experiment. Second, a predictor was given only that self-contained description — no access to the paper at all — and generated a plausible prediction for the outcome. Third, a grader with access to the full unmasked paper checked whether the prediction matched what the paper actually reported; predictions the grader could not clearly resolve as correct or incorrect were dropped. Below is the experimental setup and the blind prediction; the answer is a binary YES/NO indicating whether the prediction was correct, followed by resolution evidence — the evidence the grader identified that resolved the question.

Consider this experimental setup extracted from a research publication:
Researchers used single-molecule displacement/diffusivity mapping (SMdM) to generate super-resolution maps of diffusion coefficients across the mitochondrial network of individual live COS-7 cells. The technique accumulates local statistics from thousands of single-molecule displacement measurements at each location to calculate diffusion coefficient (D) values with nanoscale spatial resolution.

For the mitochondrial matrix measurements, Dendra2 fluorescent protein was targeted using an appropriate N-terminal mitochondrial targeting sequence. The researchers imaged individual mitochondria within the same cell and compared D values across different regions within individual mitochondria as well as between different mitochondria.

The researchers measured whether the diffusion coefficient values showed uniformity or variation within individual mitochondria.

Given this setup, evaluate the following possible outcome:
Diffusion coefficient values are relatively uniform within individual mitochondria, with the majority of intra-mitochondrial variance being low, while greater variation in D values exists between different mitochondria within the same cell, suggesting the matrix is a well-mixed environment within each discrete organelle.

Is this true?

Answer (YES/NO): NO